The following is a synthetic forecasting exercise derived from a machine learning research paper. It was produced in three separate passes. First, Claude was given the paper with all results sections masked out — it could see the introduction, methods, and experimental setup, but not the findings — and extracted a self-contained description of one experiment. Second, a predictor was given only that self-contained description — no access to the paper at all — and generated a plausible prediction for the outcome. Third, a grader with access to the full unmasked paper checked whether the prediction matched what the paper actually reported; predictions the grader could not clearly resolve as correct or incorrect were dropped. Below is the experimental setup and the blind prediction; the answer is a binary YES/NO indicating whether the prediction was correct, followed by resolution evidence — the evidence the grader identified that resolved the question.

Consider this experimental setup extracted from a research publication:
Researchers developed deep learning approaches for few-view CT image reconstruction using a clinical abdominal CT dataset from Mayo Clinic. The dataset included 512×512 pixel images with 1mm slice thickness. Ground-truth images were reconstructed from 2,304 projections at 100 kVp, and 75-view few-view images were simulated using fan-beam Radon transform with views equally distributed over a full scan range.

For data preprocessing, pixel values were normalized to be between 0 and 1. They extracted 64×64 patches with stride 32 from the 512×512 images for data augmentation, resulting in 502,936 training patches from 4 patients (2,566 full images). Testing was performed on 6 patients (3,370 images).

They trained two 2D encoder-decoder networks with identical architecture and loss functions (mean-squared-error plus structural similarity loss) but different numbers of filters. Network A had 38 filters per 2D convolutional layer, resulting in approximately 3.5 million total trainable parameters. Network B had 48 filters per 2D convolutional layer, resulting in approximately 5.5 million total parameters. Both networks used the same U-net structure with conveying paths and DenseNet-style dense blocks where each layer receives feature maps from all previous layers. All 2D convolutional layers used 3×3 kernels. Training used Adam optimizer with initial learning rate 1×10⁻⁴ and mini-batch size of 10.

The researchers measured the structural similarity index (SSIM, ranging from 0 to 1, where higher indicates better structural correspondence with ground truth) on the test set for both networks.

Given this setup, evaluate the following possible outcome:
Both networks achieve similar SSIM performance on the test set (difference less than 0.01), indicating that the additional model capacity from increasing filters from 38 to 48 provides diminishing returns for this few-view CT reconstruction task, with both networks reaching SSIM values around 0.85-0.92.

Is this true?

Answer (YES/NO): YES